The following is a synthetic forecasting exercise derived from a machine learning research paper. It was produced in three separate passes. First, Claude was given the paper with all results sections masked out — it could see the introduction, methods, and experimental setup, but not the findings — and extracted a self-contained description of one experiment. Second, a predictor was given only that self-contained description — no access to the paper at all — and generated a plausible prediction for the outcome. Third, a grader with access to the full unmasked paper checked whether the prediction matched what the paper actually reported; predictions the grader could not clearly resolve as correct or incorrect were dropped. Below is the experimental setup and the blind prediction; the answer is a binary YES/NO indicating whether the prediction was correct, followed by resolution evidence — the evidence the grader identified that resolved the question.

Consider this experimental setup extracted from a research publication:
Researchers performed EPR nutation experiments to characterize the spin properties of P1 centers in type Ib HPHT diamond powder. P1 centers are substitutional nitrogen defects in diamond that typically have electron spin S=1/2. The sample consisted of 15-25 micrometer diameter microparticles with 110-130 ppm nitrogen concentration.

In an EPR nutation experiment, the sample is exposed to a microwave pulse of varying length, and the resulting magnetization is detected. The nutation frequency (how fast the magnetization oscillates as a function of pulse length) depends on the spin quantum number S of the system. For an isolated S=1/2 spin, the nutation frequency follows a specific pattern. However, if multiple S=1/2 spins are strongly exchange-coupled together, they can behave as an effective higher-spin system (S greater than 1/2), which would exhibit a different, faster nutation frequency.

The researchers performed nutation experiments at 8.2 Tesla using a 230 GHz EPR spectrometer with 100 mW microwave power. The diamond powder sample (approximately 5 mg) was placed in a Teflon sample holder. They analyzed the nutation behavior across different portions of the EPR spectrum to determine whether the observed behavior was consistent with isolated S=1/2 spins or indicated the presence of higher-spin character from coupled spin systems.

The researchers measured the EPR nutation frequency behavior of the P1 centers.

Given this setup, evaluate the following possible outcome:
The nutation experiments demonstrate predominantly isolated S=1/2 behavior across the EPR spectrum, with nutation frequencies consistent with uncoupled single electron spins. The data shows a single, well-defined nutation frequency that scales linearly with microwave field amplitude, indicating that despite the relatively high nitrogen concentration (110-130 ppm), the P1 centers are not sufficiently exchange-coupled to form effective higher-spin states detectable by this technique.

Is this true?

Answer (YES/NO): NO